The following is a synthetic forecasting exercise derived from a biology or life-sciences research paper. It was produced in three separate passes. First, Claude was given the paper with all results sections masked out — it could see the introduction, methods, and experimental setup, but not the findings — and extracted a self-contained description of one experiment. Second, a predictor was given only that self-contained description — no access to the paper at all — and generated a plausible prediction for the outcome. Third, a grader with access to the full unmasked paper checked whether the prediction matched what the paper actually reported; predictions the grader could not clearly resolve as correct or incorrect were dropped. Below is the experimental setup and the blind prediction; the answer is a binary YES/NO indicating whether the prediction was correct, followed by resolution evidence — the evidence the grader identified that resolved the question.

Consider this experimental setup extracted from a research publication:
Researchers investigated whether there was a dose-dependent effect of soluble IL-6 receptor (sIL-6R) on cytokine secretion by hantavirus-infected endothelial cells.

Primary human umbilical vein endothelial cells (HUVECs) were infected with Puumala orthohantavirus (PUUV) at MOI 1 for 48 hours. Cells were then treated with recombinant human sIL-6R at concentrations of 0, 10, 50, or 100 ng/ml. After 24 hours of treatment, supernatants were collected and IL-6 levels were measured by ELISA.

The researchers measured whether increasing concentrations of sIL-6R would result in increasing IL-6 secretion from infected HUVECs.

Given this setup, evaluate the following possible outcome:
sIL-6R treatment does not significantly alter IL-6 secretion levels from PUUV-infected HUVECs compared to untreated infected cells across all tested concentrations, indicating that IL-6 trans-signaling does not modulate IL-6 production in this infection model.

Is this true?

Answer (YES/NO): NO